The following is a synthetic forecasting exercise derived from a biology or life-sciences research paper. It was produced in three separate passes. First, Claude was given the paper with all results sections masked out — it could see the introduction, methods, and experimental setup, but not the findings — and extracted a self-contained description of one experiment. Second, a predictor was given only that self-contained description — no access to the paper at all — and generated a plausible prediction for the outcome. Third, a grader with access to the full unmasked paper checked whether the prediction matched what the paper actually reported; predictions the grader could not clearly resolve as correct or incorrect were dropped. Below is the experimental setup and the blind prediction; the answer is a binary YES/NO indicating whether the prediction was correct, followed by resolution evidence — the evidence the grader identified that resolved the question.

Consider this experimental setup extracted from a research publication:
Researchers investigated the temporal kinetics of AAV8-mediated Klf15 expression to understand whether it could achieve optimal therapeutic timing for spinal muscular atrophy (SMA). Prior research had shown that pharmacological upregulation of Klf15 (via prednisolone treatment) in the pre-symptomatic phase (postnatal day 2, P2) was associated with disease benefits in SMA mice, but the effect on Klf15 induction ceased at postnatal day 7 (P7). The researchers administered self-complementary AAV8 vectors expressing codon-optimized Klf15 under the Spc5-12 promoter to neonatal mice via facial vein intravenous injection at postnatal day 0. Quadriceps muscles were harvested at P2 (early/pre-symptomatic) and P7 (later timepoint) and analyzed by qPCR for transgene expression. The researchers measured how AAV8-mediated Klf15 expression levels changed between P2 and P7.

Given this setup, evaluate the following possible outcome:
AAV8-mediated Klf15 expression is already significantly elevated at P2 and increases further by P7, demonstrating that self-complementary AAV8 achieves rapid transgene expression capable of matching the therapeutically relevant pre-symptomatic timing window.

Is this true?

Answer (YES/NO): YES